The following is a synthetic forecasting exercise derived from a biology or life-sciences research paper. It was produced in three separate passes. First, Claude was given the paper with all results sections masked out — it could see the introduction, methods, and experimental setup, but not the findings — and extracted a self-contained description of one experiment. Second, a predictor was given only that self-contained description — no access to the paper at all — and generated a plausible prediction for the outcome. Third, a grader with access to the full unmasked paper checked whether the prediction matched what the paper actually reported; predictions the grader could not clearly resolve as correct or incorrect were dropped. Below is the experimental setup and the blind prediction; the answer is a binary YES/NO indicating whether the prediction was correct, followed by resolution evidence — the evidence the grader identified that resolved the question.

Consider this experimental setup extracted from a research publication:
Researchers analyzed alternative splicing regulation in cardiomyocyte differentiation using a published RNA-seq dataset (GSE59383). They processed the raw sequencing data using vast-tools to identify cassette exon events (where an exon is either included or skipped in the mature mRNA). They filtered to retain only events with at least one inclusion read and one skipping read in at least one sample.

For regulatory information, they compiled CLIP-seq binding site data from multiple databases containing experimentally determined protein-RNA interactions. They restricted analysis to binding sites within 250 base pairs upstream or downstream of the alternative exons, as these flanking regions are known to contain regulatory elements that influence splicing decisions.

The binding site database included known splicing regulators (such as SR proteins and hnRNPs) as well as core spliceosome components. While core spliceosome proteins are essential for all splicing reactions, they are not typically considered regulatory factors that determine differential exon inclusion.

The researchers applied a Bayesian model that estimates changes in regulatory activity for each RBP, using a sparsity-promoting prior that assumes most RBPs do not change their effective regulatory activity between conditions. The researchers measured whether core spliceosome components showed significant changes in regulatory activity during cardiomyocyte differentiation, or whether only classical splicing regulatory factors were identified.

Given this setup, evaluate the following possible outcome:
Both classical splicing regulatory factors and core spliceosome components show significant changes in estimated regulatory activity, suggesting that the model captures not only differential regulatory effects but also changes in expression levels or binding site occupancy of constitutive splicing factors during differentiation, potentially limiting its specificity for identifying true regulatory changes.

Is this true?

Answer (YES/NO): YES